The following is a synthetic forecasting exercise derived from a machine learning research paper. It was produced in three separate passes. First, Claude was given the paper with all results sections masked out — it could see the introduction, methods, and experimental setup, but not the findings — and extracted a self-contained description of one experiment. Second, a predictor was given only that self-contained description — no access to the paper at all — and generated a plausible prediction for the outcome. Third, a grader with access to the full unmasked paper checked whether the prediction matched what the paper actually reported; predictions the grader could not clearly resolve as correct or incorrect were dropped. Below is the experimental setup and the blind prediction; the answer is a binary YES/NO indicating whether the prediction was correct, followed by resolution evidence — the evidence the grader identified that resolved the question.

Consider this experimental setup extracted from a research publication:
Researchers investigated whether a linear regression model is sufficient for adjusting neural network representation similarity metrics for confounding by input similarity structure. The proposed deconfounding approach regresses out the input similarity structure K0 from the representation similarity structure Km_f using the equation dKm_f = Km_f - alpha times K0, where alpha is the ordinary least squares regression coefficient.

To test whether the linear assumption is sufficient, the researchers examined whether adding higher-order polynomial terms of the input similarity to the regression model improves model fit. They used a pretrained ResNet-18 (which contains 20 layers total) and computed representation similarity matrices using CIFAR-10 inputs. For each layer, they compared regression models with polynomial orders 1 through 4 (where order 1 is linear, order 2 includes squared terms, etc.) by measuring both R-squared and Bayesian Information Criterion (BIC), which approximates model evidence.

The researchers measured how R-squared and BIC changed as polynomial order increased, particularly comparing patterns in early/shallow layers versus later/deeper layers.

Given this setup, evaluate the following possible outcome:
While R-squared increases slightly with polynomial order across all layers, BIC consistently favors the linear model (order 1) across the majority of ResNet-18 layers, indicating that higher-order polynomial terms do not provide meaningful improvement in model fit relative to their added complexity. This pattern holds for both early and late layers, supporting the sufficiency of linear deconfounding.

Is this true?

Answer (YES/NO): NO